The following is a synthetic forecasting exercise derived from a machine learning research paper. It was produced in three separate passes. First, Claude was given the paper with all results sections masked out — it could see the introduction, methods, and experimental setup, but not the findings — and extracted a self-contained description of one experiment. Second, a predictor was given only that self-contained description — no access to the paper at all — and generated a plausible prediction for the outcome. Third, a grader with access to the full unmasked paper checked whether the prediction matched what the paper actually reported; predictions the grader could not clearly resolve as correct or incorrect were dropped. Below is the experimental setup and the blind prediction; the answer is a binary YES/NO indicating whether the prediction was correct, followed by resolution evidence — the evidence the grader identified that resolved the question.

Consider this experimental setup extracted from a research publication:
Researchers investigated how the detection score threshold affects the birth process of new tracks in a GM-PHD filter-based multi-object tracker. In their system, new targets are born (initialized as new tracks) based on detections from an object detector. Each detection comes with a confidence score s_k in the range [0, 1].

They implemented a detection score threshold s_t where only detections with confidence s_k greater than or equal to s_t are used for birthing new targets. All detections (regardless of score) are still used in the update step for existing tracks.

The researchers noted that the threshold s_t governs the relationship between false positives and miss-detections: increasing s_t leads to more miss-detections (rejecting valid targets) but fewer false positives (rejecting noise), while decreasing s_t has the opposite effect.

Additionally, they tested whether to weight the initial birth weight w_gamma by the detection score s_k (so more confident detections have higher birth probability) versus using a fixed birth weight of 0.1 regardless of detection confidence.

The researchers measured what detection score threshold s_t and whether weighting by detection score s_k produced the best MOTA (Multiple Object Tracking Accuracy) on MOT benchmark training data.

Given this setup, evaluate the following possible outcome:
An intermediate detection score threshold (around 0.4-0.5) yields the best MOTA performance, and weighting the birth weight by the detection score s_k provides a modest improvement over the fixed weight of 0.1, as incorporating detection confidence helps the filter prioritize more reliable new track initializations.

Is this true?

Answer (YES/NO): NO